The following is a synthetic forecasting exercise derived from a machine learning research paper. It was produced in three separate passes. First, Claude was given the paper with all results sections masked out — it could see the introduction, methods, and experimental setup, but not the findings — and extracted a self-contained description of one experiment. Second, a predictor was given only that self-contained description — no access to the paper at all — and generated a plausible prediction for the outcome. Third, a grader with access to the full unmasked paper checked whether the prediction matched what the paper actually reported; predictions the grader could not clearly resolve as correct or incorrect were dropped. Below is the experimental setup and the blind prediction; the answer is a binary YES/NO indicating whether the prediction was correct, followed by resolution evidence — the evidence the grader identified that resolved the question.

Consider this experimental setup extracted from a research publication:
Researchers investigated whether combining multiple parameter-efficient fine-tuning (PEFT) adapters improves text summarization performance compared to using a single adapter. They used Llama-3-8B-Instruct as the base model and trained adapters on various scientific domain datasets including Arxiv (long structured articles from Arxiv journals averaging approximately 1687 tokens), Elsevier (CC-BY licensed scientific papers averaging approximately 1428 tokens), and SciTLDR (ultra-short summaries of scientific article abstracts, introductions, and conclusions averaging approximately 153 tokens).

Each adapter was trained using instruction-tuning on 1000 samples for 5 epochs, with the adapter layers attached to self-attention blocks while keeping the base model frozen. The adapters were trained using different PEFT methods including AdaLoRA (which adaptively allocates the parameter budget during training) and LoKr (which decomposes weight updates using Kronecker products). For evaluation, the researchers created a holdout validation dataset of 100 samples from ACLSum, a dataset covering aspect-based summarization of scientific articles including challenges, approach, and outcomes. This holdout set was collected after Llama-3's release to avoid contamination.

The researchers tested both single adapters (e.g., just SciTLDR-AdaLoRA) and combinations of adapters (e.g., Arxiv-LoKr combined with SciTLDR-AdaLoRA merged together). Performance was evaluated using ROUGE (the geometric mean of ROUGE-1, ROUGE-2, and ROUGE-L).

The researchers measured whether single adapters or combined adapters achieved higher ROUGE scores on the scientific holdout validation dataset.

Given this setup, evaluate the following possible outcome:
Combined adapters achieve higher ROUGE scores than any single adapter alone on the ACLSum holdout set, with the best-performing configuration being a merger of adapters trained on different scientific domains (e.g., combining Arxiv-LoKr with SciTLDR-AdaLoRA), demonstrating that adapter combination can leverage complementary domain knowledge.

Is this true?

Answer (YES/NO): NO